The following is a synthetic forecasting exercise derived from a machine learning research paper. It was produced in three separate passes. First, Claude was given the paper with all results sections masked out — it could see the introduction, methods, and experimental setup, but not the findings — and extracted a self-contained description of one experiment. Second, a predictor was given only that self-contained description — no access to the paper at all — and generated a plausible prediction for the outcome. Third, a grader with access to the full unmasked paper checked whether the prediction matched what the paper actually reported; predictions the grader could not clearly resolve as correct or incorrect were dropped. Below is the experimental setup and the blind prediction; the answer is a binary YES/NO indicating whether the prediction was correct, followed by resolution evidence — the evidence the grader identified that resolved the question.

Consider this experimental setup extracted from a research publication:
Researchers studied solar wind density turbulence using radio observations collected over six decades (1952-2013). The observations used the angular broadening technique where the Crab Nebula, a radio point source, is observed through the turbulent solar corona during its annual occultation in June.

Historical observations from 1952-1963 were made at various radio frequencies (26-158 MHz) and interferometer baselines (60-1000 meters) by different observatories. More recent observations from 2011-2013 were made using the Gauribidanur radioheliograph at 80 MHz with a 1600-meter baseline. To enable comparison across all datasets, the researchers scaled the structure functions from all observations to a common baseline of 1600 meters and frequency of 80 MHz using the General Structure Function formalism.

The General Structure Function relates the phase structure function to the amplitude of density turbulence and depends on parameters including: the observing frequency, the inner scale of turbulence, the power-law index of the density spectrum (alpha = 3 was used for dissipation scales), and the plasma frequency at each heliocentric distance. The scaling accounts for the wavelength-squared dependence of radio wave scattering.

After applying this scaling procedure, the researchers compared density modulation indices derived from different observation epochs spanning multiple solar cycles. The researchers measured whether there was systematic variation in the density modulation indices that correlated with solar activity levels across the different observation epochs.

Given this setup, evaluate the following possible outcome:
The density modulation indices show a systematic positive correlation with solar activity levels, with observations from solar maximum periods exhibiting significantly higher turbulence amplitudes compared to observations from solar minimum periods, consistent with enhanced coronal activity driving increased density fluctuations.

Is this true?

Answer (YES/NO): NO